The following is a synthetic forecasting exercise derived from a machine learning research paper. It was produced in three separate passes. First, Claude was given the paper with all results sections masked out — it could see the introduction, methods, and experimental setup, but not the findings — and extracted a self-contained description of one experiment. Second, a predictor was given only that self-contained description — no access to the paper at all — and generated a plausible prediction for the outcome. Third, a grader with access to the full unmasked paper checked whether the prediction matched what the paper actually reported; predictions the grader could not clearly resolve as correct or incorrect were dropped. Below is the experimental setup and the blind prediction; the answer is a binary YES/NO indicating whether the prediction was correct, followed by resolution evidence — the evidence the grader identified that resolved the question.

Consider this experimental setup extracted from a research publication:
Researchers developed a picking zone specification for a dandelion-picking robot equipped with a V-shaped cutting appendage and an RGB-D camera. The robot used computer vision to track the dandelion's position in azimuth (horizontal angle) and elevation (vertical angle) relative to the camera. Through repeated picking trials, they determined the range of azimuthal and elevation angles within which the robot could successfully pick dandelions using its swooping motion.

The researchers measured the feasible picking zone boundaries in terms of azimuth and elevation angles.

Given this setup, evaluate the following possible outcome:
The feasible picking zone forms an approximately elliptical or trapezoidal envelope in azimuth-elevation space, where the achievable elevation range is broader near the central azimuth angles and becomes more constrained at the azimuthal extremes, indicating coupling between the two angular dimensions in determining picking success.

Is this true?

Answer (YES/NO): NO